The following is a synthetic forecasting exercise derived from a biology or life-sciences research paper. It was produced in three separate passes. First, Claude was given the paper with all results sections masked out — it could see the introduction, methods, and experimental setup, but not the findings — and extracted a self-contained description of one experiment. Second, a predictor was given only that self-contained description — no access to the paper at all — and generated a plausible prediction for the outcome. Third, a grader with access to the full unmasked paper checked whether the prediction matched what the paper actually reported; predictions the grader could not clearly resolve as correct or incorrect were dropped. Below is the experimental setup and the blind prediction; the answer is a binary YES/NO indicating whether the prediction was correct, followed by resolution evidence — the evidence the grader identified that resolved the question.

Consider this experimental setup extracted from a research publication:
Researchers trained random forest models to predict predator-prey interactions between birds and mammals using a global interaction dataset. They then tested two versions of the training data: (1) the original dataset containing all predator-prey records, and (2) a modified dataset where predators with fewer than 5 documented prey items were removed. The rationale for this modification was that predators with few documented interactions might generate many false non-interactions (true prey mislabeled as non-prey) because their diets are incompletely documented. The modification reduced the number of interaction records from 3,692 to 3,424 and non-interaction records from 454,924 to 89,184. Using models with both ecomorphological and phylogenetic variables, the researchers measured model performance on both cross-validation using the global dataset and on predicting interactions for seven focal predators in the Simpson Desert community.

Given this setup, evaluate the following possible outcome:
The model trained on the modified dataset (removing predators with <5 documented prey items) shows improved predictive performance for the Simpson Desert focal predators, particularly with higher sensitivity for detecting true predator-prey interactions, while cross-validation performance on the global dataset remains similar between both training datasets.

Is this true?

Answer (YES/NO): NO